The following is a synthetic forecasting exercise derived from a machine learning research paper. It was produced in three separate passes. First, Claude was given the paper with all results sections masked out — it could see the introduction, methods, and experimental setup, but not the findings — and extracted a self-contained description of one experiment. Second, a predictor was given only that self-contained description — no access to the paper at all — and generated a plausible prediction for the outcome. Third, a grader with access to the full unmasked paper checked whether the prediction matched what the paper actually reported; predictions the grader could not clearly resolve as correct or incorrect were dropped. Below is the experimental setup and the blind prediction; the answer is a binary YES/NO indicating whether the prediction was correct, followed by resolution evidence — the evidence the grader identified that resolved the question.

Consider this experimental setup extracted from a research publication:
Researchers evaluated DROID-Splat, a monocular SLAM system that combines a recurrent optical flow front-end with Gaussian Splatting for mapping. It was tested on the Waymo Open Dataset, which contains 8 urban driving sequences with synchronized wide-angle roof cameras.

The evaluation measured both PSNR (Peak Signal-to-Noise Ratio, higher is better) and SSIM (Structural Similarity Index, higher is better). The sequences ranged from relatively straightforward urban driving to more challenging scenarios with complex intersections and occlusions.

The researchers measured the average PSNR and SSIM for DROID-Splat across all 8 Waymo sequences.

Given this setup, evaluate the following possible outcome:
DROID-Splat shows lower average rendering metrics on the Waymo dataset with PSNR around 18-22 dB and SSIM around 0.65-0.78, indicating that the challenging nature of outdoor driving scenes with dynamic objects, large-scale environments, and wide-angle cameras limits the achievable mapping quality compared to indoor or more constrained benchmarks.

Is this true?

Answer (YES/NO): NO